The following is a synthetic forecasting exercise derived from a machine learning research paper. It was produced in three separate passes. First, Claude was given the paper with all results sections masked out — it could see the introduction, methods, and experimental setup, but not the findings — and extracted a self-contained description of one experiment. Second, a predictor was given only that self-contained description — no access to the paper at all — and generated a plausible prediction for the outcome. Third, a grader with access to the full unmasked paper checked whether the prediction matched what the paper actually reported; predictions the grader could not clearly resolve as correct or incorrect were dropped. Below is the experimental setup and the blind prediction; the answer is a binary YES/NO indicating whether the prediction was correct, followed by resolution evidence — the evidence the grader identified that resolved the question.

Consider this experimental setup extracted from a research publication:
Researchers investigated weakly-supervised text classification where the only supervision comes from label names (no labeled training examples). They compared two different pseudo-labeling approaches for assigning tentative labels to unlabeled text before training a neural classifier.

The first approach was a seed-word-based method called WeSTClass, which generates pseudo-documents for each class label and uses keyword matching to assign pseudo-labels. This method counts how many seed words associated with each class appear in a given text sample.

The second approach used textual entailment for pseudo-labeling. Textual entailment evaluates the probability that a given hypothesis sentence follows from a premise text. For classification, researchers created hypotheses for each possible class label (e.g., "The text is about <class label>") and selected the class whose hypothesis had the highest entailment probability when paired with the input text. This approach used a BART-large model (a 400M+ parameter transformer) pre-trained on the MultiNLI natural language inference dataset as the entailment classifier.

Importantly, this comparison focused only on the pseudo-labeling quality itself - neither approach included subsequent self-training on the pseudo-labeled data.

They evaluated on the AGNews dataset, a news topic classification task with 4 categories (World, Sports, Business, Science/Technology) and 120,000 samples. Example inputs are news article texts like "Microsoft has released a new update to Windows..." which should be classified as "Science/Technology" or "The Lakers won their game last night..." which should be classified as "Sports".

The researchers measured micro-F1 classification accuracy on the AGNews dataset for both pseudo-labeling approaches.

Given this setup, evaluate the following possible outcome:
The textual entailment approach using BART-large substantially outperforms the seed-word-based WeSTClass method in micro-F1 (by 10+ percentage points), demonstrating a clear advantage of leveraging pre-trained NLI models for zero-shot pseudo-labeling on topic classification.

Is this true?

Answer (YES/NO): NO